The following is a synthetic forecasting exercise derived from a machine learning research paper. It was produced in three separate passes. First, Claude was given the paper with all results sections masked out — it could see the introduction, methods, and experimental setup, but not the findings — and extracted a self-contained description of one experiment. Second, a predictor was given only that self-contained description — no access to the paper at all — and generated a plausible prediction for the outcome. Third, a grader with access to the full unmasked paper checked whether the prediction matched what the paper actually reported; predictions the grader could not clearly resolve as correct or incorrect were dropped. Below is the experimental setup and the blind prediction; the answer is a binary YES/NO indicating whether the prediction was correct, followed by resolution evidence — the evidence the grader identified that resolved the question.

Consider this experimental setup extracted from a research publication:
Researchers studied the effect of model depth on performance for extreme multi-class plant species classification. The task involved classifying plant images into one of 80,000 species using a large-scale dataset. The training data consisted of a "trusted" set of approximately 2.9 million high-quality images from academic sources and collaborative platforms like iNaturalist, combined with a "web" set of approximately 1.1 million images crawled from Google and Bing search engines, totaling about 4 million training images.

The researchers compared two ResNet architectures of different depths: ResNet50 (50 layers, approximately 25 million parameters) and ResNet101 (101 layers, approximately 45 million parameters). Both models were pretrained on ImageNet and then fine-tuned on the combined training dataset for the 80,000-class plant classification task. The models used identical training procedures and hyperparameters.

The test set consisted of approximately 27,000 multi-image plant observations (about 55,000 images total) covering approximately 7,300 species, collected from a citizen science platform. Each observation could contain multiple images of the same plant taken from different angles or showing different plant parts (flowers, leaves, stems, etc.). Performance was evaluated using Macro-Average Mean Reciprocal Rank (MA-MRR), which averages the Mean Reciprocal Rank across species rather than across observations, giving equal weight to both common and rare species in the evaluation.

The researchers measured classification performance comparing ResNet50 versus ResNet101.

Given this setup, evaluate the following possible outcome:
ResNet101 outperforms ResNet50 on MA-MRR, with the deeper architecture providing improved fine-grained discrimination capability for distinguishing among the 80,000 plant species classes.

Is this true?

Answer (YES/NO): NO